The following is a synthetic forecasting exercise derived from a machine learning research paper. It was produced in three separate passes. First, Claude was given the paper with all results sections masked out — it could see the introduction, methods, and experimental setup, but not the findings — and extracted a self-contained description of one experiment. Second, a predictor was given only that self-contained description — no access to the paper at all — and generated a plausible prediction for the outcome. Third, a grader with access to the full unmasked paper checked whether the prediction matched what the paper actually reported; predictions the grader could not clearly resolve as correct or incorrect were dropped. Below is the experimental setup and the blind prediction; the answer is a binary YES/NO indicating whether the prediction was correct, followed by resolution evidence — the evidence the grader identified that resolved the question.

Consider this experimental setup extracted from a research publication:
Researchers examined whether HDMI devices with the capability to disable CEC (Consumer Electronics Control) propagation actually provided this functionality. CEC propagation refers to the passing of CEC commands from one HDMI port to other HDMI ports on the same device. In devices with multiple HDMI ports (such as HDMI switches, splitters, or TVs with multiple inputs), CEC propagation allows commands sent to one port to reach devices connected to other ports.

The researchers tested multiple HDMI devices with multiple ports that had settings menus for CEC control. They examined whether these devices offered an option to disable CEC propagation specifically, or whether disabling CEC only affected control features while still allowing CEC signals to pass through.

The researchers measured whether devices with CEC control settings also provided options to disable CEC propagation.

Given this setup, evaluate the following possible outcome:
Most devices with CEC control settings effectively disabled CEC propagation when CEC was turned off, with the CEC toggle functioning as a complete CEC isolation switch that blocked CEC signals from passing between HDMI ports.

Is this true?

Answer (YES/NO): NO